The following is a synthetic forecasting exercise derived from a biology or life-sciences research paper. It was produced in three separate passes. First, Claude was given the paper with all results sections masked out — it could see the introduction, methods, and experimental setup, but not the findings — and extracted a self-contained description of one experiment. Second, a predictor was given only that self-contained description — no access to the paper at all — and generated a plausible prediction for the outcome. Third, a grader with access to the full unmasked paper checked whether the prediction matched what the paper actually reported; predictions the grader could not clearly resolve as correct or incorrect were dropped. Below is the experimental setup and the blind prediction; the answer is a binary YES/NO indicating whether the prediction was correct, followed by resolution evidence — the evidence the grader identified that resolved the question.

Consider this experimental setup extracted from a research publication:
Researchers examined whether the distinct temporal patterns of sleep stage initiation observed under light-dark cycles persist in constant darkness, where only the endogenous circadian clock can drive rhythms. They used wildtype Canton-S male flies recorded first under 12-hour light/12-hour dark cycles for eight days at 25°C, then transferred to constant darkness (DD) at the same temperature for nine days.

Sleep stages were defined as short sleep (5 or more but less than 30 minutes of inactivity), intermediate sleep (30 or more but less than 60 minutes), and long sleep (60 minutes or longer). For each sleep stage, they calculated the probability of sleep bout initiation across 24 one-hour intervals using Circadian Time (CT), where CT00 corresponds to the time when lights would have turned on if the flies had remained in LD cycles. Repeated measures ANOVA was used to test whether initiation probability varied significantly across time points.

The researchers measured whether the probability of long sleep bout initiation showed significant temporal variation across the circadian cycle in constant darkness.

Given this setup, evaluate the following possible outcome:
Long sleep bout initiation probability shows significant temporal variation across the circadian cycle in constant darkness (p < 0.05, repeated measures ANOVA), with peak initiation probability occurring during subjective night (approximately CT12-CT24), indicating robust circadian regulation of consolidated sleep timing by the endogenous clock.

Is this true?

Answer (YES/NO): YES